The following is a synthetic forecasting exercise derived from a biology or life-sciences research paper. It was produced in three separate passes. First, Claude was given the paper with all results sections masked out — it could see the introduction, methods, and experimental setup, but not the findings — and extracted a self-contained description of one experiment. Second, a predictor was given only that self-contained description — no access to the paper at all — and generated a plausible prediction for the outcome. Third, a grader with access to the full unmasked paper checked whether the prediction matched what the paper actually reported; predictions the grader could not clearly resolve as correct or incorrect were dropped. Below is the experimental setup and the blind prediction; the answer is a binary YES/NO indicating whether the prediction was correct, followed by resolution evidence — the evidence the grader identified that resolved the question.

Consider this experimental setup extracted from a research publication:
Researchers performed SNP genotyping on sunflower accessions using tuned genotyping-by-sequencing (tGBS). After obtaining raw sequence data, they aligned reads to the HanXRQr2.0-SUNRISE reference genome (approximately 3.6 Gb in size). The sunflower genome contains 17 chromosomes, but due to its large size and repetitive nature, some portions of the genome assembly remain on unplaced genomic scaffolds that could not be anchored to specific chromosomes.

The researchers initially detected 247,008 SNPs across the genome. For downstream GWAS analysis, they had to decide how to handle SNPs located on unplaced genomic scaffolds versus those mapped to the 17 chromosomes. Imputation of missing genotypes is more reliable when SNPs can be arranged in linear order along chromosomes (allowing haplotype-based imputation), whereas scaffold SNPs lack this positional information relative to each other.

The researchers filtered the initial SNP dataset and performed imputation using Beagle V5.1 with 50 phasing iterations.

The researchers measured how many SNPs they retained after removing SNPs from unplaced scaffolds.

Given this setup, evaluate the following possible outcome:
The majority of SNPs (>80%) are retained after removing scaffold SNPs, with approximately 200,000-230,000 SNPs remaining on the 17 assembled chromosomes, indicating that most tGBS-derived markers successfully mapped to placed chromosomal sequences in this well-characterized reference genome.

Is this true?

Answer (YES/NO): NO